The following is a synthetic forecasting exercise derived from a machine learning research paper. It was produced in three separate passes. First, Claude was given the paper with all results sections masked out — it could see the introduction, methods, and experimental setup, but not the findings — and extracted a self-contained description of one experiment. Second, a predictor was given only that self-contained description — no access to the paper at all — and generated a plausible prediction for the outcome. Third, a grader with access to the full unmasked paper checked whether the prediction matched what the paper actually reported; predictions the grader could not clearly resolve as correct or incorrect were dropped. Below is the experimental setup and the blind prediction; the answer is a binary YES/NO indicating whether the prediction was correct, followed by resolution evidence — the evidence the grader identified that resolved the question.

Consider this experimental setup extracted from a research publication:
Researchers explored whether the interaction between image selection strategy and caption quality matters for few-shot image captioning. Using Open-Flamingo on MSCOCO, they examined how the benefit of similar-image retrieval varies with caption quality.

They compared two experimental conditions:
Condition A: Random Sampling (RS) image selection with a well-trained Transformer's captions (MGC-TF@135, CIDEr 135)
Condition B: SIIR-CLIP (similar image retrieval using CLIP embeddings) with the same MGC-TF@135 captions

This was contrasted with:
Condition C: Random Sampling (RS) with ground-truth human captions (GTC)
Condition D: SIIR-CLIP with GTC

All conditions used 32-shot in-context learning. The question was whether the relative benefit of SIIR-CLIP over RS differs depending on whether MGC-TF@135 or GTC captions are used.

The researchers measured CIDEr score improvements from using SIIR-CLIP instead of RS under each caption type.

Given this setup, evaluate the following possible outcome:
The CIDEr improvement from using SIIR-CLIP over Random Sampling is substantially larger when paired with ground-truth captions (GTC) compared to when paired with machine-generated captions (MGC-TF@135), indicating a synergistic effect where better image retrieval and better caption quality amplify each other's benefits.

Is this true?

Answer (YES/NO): NO